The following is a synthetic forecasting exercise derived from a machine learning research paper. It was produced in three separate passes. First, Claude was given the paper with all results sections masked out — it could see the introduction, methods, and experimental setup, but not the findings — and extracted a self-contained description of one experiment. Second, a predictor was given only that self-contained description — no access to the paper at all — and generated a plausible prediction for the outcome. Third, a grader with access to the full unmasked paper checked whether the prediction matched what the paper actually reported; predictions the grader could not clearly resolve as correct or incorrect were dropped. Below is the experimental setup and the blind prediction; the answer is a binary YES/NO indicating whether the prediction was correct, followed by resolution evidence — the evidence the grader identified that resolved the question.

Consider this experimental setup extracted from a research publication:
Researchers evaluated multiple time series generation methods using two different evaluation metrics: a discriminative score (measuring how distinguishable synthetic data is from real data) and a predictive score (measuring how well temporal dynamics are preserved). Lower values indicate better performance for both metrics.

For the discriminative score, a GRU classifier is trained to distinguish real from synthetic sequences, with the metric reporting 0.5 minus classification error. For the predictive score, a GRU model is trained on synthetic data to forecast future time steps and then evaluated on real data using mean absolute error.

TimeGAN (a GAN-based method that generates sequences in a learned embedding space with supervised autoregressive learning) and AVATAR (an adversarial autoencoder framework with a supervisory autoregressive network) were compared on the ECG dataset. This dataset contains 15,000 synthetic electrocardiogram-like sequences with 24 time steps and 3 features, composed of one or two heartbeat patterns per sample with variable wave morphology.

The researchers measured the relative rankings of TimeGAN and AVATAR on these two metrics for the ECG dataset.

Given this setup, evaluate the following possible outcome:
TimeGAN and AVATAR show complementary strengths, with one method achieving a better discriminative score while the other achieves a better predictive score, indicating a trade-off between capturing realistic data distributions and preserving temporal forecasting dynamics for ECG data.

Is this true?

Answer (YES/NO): NO